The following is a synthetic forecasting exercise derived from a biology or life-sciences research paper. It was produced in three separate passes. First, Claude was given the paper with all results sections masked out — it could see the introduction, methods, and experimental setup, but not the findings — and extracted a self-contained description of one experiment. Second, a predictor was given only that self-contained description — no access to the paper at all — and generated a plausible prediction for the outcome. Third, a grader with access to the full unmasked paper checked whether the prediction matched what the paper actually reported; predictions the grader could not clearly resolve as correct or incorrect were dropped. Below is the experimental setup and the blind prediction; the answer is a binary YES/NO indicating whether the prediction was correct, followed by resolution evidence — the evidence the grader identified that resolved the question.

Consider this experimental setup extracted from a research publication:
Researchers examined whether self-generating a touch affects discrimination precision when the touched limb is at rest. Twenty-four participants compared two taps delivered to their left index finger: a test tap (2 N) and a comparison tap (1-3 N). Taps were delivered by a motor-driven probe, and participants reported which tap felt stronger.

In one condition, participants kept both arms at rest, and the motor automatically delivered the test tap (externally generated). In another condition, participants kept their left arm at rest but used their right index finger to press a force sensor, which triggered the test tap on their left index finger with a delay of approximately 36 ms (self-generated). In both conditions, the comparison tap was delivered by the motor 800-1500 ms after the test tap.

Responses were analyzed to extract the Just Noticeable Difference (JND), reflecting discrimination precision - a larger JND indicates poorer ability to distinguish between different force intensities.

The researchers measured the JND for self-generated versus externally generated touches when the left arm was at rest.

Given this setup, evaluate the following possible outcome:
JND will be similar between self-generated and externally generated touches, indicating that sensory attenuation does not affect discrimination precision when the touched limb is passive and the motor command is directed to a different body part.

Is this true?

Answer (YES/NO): YES